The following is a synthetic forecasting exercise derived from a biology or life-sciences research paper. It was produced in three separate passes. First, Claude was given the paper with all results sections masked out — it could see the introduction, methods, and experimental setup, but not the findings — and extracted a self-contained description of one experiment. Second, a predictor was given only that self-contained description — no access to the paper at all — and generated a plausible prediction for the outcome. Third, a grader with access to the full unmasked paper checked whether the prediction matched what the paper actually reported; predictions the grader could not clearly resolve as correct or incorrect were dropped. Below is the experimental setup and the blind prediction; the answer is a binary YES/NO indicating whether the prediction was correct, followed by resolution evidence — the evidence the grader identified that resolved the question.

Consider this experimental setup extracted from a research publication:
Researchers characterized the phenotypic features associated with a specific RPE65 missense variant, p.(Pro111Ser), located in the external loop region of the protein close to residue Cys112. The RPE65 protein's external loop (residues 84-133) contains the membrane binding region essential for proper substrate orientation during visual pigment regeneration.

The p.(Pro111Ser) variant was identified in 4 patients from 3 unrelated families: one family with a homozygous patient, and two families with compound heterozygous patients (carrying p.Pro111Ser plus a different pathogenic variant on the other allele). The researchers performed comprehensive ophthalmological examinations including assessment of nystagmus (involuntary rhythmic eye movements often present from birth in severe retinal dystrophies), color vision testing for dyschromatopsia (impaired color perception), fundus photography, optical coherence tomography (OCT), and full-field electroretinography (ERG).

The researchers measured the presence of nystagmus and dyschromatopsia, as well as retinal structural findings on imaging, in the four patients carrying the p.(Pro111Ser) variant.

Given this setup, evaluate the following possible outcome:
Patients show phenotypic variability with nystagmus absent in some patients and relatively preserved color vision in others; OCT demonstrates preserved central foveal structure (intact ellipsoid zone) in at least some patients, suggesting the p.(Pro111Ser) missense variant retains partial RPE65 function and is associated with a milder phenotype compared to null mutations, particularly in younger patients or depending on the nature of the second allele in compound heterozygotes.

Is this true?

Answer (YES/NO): YES